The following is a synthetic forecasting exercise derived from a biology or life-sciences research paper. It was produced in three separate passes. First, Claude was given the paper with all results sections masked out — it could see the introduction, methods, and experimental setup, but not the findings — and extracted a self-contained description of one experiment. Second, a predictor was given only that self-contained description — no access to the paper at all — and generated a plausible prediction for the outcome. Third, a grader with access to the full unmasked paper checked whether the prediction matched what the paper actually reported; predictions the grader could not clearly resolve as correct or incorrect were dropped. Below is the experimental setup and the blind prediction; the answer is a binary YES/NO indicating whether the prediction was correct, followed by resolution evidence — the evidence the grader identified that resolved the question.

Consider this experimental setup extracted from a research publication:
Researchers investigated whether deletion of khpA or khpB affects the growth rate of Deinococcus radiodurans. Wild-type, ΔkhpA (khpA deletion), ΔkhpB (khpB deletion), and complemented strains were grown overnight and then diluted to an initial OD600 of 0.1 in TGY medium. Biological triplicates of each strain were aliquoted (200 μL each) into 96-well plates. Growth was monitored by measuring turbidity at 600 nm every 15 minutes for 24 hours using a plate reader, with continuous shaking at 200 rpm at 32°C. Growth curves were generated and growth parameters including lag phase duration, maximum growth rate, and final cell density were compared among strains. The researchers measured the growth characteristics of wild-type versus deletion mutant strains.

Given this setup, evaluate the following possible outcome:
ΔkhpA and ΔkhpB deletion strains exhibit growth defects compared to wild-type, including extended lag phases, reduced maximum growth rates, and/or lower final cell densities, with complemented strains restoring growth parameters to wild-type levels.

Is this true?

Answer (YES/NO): NO